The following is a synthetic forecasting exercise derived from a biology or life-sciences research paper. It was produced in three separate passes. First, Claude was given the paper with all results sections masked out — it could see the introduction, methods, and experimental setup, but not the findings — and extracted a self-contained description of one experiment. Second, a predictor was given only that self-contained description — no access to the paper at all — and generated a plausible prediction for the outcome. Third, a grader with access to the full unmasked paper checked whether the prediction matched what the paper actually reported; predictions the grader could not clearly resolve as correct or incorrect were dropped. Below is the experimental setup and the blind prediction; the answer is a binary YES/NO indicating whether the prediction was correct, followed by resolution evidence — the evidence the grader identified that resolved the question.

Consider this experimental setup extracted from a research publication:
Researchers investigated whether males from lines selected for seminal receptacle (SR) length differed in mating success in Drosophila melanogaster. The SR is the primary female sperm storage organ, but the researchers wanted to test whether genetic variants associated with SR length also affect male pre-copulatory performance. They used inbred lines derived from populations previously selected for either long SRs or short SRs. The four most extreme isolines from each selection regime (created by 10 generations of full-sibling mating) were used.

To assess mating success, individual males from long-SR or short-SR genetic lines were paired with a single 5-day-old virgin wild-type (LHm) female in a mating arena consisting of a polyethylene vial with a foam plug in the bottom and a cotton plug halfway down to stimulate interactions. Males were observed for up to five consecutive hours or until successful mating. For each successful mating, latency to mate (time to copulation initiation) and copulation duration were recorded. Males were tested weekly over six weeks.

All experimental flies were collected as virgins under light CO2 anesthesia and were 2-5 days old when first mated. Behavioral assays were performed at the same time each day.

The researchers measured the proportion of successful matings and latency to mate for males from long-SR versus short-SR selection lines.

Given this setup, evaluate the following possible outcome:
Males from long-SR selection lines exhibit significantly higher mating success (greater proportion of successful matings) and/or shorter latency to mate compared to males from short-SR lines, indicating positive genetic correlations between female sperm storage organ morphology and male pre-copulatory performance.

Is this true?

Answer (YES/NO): YES